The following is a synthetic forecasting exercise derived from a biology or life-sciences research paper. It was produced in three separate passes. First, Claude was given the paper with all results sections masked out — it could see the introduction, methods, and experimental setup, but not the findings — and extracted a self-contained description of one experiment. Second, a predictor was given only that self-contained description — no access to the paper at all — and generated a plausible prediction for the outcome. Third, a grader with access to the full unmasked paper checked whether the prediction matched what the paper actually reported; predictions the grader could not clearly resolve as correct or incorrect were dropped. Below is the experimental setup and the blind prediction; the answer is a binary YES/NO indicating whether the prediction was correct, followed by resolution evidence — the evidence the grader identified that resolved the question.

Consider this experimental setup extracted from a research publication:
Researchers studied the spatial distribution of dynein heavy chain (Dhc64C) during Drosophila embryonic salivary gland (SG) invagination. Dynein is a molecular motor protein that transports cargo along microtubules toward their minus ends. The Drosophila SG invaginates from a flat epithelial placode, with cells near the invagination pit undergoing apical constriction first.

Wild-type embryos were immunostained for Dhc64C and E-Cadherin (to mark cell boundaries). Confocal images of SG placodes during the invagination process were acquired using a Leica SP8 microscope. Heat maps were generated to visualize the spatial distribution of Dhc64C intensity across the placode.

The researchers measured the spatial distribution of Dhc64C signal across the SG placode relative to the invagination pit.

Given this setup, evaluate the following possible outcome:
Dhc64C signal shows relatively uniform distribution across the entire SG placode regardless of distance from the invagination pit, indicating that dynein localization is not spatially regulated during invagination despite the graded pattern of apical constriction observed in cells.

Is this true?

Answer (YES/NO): NO